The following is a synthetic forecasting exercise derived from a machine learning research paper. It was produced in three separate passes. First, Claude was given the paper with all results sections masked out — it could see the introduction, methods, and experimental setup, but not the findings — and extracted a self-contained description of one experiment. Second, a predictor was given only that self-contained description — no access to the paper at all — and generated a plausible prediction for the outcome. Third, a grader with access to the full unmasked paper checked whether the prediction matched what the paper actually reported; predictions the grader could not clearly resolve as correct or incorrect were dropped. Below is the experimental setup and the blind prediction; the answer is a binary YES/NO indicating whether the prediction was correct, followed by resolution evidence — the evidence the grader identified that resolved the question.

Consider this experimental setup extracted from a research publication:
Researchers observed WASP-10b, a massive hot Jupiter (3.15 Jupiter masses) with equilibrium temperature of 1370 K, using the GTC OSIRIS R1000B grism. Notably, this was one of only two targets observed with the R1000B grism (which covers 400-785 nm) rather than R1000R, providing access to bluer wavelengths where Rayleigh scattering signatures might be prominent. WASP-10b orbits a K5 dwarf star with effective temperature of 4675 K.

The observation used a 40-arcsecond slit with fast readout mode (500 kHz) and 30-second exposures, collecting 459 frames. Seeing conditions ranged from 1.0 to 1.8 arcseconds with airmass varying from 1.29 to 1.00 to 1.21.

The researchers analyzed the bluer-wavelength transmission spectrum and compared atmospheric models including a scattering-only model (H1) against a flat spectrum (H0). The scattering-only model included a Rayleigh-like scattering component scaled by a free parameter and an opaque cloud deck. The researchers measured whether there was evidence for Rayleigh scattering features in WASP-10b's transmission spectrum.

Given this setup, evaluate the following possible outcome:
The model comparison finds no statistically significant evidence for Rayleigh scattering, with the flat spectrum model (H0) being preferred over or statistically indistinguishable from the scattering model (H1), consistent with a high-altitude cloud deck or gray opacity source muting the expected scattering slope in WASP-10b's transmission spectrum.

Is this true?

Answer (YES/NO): NO